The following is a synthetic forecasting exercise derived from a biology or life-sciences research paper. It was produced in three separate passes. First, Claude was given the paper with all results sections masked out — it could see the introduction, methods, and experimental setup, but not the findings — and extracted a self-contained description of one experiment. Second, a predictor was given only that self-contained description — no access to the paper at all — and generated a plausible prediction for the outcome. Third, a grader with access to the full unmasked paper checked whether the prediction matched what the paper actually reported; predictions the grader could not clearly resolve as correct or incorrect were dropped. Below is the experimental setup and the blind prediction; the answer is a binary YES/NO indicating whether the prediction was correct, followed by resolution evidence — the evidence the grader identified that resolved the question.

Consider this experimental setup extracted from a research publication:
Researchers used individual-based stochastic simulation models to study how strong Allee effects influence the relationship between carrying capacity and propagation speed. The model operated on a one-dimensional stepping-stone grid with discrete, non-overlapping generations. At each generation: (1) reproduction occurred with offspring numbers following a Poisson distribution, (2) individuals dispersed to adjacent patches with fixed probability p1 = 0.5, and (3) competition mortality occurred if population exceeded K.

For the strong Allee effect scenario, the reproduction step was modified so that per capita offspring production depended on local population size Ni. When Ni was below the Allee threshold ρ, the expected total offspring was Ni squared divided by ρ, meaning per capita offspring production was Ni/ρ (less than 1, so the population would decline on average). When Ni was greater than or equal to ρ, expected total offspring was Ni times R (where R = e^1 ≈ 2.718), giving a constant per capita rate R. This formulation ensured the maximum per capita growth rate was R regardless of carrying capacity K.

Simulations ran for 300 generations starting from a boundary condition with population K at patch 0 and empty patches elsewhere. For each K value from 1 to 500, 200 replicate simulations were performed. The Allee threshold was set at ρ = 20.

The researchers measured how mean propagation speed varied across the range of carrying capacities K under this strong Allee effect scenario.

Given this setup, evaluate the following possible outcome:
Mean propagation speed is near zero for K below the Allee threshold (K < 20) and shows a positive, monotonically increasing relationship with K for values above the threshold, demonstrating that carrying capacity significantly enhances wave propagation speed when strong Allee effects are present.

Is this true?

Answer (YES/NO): NO